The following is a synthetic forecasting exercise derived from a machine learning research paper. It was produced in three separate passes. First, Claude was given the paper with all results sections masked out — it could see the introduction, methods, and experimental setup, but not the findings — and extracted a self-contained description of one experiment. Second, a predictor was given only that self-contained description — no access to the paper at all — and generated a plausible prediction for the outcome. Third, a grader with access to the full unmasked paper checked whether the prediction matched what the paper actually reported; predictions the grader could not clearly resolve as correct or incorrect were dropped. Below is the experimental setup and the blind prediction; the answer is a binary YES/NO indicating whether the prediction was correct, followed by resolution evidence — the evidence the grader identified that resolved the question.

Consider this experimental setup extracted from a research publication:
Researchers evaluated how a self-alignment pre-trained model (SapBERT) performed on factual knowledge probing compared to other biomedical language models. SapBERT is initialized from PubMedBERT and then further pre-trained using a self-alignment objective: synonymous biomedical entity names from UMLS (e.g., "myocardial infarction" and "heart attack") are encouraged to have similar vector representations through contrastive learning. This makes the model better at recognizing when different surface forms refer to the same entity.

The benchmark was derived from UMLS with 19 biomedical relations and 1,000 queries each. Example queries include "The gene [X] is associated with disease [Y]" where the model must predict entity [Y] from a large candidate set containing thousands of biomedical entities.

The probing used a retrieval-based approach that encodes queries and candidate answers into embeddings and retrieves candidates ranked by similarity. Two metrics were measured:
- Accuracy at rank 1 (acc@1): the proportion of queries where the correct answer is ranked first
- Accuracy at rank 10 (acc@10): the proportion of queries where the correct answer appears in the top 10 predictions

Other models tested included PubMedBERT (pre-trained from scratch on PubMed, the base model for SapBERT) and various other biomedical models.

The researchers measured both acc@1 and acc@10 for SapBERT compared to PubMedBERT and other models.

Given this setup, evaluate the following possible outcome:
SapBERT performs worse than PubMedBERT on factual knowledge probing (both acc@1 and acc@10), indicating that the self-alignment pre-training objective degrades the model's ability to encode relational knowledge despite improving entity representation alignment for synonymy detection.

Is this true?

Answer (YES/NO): YES